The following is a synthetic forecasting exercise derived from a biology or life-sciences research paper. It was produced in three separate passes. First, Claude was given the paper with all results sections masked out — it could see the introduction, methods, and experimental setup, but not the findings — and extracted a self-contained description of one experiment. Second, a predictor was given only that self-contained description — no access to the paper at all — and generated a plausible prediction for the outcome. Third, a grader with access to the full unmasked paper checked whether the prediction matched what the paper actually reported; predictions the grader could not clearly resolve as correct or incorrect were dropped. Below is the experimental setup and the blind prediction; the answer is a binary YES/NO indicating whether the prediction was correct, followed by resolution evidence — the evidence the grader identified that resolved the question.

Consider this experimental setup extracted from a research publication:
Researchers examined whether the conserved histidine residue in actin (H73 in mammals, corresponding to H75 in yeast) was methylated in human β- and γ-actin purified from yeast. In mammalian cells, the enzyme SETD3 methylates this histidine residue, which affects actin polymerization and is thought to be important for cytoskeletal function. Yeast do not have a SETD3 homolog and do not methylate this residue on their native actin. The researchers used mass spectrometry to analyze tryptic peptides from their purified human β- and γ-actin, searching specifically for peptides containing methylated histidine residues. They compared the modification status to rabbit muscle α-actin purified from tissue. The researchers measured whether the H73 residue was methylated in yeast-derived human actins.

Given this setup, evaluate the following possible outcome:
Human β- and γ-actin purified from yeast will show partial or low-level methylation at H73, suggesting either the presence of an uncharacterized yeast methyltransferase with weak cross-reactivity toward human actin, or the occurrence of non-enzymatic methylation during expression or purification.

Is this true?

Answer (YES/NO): NO